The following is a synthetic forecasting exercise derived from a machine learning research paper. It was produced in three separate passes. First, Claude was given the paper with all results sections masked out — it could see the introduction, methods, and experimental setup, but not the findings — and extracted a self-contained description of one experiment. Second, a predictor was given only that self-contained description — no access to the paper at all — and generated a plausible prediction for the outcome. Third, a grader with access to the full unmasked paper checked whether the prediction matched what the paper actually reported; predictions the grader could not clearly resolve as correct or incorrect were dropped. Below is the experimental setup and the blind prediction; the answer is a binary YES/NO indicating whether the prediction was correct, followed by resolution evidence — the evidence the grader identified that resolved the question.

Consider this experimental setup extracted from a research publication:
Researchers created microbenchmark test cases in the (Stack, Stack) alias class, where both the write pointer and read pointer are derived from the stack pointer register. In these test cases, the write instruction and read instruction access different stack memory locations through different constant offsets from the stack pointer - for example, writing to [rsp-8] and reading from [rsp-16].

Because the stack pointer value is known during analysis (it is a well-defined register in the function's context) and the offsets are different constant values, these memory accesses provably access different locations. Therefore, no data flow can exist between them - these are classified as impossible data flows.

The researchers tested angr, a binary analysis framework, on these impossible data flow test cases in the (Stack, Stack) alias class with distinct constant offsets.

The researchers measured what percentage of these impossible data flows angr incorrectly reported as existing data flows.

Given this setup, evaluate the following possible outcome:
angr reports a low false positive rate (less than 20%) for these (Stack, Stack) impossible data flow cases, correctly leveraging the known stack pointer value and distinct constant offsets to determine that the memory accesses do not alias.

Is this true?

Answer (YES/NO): YES